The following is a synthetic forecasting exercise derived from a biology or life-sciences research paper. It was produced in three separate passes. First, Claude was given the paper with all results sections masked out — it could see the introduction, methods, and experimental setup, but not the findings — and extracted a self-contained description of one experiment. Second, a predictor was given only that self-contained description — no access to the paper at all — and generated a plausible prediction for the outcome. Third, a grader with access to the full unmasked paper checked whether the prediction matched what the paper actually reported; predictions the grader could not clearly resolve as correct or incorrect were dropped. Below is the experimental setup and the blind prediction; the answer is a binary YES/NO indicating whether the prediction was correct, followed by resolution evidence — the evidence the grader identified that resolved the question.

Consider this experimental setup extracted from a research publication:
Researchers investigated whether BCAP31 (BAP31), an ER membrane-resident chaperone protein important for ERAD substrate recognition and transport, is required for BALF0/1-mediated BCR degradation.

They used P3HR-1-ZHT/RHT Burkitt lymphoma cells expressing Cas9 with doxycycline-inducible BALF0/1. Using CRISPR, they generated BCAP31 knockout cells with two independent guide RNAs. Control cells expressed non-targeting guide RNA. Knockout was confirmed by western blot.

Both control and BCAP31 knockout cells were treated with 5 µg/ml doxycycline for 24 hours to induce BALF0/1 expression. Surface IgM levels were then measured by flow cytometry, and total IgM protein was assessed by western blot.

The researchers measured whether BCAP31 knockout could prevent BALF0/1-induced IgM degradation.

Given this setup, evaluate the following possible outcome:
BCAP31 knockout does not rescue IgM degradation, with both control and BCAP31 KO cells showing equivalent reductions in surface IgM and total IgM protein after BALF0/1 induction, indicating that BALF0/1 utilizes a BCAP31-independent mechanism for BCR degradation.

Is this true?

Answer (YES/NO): YES